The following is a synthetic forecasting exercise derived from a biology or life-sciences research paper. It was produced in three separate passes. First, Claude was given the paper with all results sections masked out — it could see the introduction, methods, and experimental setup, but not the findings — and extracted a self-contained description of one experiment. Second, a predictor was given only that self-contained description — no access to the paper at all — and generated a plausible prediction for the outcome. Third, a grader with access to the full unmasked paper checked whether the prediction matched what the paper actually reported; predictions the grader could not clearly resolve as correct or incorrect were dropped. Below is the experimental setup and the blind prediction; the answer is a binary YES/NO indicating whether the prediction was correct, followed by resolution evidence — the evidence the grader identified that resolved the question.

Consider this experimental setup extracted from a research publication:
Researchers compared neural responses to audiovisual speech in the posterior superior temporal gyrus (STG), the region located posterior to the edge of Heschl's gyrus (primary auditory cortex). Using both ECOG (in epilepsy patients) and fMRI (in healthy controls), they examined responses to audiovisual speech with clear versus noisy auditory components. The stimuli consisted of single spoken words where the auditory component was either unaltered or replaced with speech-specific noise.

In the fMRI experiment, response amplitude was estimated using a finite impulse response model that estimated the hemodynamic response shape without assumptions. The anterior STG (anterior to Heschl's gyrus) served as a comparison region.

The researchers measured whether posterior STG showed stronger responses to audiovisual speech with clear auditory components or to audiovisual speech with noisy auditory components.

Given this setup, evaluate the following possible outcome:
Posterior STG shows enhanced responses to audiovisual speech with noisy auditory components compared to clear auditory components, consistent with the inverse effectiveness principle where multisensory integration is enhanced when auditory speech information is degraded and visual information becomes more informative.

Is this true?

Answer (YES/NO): NO